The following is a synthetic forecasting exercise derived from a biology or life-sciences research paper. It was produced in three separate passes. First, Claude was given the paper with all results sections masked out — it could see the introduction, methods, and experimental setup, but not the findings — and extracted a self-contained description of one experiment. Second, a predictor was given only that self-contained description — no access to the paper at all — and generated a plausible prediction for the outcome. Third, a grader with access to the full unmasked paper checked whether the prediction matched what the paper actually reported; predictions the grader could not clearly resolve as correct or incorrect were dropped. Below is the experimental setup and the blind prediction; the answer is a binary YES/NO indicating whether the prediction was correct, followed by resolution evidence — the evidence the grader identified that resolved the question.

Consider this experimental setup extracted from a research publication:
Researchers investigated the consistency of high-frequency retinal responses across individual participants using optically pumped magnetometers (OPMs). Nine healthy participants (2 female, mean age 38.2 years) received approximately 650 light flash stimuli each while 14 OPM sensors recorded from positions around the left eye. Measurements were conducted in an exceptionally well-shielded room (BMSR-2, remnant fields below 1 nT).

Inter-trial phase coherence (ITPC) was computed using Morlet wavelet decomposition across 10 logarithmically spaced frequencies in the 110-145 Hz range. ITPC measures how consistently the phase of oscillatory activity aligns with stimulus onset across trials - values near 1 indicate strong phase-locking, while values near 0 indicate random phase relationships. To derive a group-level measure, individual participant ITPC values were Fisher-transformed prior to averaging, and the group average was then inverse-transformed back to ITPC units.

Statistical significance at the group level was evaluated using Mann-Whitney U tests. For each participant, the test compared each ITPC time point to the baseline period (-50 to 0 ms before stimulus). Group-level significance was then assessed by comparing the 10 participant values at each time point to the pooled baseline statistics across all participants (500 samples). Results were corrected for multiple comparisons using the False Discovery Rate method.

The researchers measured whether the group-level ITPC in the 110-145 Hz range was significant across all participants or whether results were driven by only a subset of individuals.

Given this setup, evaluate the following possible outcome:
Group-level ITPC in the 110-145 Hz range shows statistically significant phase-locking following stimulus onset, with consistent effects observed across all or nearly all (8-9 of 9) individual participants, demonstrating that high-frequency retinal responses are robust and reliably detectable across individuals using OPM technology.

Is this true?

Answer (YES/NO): YES